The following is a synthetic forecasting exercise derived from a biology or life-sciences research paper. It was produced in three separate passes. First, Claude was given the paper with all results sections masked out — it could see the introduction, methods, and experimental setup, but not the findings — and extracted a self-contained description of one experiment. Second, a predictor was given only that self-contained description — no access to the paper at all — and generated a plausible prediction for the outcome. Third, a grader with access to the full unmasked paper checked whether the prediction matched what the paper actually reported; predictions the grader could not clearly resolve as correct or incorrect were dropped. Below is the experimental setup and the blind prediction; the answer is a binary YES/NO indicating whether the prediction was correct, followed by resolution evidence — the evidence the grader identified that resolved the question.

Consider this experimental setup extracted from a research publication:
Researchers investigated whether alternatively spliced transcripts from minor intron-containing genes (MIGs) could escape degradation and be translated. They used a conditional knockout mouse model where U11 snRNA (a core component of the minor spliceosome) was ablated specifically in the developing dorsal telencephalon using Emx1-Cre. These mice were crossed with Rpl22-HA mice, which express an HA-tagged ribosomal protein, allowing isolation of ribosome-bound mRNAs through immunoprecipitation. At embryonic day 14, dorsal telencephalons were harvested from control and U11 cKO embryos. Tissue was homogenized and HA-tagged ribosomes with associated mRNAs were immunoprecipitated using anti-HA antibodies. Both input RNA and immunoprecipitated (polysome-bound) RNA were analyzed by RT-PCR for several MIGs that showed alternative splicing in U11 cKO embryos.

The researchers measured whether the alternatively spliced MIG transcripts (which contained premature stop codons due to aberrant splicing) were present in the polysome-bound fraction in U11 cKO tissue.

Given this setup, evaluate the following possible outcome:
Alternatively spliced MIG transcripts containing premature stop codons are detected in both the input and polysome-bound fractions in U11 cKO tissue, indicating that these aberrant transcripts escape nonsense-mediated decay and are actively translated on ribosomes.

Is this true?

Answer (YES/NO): YES